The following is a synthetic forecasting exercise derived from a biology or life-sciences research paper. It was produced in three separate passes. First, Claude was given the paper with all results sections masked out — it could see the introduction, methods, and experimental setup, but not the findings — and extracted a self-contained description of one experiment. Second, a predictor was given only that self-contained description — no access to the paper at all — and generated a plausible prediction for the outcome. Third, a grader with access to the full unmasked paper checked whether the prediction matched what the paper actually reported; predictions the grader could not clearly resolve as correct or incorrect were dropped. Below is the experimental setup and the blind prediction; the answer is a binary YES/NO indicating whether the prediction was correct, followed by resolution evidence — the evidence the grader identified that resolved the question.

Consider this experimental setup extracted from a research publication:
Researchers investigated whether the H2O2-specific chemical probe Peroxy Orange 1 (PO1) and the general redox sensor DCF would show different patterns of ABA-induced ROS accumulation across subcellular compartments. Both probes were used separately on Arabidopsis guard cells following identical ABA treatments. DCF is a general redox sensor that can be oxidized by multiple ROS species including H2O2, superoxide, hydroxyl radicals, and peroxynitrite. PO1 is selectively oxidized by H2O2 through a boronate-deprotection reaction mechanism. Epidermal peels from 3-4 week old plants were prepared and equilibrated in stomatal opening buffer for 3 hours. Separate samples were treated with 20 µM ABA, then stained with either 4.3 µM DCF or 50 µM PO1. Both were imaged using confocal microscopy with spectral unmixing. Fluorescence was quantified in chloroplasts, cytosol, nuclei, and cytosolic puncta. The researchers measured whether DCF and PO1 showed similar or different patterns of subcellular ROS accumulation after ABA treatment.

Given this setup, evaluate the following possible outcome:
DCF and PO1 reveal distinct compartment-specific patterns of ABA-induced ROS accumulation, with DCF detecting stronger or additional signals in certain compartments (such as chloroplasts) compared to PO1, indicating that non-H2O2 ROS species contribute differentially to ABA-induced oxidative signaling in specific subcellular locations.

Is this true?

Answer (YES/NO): NO